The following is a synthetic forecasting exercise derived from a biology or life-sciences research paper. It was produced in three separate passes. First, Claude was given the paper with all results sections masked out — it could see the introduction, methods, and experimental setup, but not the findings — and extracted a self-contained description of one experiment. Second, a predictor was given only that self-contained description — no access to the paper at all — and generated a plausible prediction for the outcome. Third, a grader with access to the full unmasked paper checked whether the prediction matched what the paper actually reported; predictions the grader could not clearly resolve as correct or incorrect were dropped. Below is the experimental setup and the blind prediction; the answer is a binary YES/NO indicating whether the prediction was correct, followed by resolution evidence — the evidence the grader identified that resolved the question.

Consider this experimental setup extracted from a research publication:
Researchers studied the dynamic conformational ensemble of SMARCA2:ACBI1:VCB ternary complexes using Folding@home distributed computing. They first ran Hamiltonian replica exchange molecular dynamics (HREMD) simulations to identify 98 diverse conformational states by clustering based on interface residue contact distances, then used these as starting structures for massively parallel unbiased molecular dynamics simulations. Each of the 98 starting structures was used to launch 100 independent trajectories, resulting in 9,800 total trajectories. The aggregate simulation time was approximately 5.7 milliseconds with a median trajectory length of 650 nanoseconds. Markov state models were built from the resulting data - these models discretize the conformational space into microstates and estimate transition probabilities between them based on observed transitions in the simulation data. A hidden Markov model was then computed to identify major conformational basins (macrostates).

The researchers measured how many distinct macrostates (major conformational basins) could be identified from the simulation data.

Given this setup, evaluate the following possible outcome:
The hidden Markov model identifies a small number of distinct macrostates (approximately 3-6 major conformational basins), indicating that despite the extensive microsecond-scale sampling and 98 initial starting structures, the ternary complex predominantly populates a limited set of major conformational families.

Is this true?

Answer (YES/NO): YES